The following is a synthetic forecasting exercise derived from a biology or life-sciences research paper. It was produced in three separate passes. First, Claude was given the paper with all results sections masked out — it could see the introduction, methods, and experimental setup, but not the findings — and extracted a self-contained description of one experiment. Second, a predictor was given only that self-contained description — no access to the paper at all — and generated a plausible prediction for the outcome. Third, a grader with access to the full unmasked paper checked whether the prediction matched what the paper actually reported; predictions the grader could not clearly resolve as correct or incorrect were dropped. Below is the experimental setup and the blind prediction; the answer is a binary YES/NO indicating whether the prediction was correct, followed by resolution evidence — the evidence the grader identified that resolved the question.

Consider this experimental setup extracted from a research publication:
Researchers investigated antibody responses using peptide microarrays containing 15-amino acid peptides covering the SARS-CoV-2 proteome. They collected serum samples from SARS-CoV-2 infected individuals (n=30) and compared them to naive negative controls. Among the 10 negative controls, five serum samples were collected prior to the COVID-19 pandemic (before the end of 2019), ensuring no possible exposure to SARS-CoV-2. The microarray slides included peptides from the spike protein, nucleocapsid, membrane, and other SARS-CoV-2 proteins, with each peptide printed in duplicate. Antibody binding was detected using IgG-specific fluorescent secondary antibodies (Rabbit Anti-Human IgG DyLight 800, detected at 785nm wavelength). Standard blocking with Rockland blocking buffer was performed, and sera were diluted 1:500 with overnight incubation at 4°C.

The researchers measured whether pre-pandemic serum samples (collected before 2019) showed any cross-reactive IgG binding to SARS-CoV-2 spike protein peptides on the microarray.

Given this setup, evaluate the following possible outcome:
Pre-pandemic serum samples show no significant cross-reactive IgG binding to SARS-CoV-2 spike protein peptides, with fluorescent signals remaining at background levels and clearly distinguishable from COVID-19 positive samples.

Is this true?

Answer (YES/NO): NO